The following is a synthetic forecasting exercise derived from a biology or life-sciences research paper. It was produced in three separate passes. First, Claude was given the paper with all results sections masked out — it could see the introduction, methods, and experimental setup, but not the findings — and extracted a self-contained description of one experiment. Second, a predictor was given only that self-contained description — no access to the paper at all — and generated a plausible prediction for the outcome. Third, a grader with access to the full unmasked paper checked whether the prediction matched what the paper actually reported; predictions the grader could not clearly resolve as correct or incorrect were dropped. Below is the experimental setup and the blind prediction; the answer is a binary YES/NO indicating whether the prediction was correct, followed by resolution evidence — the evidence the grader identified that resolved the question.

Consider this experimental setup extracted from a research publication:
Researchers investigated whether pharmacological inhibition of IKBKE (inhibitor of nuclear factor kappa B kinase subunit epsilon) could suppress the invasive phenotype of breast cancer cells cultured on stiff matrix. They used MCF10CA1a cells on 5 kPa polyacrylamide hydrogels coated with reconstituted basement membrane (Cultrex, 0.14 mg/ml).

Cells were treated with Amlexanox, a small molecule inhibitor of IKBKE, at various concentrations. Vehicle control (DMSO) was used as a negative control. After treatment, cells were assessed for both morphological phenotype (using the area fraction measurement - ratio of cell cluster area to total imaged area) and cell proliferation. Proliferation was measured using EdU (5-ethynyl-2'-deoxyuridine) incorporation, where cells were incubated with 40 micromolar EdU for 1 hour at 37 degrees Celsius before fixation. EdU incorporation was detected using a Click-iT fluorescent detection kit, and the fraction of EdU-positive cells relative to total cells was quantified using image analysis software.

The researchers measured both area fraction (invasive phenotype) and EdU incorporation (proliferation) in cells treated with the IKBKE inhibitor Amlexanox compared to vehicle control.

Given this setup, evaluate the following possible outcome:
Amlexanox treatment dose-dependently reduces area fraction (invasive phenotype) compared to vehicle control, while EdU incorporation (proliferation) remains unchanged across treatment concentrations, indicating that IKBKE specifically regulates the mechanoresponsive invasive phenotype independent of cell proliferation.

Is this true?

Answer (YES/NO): NO